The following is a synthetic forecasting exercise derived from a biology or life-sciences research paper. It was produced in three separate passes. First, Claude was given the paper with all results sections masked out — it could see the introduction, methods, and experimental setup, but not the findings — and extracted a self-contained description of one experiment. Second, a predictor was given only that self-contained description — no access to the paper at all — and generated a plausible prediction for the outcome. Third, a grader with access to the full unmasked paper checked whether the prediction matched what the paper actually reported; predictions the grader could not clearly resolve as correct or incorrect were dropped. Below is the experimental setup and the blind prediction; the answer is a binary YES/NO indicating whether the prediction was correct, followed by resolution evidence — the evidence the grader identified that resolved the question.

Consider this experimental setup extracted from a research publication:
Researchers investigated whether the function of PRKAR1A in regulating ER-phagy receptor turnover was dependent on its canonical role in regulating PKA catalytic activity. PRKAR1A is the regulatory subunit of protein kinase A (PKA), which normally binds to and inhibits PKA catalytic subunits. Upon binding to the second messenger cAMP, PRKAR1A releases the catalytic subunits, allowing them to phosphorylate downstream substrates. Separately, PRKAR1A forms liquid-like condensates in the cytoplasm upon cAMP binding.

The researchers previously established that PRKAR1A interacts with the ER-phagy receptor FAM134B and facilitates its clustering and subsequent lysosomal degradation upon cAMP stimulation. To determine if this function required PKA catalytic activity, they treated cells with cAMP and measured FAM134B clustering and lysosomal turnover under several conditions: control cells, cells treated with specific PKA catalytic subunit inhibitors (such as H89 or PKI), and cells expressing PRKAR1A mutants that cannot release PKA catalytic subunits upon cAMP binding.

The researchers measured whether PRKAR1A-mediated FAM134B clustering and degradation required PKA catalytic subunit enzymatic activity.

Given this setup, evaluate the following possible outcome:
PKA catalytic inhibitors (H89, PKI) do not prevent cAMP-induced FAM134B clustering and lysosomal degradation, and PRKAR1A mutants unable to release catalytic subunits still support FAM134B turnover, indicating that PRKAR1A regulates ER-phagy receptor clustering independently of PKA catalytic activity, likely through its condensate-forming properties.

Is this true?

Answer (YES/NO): YES